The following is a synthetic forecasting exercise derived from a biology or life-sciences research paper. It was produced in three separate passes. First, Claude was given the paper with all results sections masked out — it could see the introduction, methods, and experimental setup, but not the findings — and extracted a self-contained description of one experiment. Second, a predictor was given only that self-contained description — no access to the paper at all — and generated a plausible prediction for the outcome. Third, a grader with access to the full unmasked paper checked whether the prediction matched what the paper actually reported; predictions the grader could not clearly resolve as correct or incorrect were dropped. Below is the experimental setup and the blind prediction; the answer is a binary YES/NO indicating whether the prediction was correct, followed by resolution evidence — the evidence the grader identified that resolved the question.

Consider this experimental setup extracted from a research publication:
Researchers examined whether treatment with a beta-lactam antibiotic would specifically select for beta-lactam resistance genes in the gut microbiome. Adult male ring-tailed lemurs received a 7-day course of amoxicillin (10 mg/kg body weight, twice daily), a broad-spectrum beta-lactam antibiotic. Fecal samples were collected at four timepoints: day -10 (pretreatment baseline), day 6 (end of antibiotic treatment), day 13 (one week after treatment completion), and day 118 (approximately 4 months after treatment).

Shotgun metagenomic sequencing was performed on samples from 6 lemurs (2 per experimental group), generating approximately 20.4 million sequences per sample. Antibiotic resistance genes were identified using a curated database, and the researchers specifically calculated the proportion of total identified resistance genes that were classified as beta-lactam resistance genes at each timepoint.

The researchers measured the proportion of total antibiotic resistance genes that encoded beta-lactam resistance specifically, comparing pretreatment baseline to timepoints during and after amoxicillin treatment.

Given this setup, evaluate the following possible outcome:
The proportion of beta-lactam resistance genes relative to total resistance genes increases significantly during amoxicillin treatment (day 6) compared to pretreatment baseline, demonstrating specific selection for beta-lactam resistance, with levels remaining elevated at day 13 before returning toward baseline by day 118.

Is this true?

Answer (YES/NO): YES